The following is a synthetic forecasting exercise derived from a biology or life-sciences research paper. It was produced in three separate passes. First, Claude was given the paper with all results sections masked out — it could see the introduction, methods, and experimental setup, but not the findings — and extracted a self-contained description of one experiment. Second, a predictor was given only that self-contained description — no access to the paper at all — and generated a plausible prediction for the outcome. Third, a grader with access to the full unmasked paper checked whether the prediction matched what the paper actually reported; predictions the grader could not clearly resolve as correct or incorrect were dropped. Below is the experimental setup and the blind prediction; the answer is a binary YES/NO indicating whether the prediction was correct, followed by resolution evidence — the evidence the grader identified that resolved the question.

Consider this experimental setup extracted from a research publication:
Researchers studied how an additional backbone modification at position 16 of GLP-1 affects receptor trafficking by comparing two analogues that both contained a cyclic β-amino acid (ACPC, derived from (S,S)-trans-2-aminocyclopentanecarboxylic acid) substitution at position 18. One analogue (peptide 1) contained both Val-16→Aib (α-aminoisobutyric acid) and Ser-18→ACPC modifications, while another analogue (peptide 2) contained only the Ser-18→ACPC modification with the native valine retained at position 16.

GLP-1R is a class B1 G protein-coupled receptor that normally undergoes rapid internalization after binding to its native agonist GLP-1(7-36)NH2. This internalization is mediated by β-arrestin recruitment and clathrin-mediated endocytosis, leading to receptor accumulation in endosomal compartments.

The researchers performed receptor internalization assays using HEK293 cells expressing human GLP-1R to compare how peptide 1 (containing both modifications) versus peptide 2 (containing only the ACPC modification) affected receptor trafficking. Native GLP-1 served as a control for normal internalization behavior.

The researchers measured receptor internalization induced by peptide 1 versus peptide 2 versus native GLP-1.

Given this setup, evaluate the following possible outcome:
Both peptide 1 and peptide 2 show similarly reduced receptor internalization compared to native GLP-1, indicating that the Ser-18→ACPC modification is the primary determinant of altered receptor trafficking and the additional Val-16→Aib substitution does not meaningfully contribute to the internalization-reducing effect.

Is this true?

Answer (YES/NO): NO